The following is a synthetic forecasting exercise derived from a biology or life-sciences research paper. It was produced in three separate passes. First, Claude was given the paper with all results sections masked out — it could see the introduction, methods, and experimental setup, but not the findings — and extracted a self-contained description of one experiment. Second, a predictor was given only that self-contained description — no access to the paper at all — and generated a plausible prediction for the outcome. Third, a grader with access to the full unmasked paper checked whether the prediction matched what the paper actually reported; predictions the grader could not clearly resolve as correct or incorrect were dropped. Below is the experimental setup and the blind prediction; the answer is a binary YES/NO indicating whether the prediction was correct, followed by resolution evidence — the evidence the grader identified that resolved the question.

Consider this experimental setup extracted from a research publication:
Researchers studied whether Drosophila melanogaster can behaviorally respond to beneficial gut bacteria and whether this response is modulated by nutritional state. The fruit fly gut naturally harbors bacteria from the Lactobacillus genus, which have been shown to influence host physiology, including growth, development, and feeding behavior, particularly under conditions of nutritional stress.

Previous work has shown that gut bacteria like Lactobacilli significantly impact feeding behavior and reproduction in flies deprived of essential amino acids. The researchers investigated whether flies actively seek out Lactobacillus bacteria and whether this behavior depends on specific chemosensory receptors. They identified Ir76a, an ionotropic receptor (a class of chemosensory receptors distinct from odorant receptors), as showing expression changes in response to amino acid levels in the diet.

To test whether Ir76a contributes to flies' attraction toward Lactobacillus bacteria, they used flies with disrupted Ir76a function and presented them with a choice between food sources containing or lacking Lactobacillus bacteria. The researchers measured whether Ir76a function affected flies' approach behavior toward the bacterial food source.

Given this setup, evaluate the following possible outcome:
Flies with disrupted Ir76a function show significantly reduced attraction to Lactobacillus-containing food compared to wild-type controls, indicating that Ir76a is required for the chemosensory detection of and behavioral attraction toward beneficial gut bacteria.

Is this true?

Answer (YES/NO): YES